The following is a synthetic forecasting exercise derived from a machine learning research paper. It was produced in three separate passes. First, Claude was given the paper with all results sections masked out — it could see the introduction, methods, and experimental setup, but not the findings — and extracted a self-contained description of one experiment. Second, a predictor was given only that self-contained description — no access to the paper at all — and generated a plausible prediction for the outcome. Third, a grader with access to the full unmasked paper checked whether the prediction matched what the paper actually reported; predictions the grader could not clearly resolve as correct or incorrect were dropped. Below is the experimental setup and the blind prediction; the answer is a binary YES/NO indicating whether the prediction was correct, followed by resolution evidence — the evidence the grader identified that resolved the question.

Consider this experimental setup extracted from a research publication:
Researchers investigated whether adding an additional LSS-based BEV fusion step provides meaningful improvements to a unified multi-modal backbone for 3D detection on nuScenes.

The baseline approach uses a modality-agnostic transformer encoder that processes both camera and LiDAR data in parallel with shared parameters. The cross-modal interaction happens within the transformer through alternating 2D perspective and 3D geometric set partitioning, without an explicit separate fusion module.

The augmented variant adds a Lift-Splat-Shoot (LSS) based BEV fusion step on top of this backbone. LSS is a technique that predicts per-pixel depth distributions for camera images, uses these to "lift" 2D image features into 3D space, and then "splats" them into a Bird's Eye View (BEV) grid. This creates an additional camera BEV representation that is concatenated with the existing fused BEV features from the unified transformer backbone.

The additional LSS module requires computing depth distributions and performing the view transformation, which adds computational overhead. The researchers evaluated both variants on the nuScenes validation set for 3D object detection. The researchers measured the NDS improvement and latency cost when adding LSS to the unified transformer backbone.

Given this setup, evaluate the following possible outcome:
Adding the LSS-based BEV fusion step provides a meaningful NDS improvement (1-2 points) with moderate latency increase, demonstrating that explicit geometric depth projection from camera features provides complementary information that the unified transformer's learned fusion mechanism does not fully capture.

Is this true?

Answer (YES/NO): NO